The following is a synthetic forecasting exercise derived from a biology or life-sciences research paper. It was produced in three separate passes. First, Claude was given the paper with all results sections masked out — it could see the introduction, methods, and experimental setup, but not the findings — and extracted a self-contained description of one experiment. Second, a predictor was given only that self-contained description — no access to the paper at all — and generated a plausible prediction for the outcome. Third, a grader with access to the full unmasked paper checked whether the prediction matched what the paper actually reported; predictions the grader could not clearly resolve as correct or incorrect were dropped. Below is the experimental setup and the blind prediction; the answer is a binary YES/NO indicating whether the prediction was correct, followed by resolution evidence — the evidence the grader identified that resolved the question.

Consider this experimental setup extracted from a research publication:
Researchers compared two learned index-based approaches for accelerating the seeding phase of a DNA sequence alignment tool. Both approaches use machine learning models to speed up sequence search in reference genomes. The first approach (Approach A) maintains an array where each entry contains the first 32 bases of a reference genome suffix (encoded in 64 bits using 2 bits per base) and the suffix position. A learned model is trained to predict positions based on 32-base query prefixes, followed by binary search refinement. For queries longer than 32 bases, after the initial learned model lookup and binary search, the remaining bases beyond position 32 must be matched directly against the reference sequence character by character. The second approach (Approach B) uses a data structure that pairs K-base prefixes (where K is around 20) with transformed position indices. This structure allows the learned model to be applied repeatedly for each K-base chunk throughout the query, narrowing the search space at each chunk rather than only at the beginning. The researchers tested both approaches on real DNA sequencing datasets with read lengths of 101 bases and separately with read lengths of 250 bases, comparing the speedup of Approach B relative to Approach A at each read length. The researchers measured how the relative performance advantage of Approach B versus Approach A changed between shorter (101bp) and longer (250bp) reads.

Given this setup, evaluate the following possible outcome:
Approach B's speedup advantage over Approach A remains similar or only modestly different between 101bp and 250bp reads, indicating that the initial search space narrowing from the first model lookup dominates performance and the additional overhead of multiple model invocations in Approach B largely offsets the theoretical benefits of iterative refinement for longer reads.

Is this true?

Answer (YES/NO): NO